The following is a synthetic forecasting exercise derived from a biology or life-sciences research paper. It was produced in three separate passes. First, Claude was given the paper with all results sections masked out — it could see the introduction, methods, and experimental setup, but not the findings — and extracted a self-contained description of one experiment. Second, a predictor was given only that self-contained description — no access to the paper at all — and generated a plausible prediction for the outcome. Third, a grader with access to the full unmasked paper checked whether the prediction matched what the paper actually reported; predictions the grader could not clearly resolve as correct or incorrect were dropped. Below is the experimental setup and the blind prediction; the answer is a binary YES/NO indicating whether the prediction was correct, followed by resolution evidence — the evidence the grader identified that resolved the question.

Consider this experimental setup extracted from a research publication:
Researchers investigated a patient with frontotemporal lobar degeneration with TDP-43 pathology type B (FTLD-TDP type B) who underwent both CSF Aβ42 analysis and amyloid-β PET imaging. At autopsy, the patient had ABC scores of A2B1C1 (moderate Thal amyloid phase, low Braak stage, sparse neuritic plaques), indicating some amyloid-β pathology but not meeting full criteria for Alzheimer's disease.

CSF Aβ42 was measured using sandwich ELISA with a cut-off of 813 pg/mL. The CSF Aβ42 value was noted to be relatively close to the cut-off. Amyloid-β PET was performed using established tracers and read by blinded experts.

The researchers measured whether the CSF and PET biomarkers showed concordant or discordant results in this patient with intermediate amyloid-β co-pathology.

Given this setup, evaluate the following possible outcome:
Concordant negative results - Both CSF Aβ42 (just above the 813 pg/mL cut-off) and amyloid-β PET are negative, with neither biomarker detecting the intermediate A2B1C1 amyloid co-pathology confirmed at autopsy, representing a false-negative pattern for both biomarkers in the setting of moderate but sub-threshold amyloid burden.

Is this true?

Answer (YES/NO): NO